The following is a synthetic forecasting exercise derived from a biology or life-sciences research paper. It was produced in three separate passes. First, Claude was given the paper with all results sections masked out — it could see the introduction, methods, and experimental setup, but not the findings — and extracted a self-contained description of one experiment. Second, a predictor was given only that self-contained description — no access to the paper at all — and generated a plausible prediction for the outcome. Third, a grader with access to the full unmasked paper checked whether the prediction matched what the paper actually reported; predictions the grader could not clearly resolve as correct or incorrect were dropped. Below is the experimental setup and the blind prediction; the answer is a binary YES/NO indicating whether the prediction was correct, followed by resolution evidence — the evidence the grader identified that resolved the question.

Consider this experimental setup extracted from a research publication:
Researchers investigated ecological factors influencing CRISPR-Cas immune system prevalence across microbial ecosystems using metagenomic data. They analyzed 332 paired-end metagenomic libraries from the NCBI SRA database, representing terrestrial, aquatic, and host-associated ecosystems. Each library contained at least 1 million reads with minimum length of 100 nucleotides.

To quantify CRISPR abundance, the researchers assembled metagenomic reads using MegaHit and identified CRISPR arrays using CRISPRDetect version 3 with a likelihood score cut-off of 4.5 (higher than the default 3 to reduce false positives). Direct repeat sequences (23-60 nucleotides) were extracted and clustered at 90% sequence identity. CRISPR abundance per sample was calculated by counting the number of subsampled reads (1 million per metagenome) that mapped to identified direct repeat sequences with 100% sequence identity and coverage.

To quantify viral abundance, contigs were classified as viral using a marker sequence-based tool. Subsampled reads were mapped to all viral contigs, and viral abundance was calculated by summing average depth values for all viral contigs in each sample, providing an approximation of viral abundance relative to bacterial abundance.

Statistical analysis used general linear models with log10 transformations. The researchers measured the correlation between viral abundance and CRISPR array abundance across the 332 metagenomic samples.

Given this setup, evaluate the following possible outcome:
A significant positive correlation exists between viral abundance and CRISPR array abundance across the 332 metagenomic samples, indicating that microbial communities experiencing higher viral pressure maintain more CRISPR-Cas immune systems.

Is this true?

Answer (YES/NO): YES